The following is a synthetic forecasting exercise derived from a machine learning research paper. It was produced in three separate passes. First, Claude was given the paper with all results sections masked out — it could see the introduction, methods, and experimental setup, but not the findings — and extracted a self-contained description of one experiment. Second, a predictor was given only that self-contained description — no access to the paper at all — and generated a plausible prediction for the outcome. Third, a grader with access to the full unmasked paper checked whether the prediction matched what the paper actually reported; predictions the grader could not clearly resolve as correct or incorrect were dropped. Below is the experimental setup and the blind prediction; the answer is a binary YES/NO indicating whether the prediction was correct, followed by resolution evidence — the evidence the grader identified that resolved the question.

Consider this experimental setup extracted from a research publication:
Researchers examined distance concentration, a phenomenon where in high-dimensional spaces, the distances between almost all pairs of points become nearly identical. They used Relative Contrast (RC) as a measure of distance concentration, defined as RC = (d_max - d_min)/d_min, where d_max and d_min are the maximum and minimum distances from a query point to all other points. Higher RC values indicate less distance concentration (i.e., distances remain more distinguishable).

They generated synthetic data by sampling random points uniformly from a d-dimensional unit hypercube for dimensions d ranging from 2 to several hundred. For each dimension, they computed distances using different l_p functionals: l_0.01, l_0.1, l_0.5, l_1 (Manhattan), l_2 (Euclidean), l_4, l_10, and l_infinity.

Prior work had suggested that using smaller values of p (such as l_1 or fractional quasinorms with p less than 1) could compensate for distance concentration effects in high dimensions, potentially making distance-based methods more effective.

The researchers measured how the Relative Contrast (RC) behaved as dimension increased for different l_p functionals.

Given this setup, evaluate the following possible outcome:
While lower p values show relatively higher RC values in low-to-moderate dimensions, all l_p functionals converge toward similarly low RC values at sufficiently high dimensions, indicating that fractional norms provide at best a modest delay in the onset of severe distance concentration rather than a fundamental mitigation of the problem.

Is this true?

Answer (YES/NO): YES